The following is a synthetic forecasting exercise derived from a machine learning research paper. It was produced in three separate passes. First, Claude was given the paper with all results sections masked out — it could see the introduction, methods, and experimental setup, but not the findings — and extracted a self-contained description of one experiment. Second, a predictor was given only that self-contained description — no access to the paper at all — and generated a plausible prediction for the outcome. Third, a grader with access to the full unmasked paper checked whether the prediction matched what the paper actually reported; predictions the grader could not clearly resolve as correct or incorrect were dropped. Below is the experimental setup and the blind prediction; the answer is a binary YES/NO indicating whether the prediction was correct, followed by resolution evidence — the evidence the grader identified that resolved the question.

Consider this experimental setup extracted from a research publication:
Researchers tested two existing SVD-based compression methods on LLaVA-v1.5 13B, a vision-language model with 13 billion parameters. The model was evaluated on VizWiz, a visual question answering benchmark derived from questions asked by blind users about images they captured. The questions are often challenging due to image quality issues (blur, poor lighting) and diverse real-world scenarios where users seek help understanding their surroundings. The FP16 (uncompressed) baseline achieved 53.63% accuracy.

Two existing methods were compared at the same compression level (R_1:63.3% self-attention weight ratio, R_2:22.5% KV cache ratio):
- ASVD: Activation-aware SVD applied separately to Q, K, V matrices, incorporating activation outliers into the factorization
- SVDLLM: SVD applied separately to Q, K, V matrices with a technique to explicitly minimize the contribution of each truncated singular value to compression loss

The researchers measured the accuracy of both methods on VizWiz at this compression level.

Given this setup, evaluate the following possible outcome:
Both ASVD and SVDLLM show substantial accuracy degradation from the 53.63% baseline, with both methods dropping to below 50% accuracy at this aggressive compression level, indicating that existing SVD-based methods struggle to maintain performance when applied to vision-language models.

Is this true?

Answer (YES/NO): NO